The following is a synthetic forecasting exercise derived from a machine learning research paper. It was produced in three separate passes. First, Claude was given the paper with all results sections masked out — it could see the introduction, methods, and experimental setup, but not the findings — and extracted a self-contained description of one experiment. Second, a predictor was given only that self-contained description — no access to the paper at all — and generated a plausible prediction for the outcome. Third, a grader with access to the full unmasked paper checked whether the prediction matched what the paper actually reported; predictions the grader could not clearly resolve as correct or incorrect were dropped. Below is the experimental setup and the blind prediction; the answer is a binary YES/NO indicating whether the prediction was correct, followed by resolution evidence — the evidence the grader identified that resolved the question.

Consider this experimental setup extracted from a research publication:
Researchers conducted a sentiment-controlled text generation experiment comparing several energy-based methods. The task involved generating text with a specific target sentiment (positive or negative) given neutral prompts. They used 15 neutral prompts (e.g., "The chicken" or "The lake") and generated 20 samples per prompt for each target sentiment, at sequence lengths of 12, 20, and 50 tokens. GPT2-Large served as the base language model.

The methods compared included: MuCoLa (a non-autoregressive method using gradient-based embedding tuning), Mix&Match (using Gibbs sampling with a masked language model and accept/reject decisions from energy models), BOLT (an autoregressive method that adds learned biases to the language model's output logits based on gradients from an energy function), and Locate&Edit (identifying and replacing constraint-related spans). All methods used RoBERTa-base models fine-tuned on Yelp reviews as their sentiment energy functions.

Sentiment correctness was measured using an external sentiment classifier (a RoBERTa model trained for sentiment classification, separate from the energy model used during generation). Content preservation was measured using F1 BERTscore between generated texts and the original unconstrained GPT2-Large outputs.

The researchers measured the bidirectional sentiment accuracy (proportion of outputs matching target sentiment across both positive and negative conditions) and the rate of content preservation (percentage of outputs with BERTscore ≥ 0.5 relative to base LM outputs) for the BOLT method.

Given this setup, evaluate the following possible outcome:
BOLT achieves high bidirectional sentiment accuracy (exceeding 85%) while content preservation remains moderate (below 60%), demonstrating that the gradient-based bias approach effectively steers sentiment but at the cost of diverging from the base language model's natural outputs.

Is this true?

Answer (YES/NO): NO